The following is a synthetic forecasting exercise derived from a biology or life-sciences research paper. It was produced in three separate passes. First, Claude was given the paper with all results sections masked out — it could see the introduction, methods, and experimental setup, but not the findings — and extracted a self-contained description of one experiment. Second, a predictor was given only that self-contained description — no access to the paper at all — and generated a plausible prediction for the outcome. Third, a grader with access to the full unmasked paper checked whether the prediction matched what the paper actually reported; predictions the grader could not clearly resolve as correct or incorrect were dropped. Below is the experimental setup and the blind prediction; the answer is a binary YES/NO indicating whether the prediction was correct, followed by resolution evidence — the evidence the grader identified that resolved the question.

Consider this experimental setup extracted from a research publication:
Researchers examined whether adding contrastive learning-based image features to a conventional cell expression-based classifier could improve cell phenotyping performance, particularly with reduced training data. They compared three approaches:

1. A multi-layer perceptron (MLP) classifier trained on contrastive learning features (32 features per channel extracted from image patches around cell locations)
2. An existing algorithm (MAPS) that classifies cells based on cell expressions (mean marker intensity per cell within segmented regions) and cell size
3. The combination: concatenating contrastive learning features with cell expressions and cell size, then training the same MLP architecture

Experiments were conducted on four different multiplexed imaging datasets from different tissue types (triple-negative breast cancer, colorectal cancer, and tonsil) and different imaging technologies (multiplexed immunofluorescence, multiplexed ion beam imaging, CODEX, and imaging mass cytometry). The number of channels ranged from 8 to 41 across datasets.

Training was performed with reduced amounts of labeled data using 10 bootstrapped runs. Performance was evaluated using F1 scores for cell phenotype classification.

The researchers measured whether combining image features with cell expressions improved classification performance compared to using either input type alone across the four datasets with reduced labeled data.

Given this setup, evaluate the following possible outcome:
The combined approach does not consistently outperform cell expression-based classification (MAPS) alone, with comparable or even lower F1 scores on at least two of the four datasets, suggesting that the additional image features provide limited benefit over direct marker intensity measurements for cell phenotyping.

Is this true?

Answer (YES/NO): NO